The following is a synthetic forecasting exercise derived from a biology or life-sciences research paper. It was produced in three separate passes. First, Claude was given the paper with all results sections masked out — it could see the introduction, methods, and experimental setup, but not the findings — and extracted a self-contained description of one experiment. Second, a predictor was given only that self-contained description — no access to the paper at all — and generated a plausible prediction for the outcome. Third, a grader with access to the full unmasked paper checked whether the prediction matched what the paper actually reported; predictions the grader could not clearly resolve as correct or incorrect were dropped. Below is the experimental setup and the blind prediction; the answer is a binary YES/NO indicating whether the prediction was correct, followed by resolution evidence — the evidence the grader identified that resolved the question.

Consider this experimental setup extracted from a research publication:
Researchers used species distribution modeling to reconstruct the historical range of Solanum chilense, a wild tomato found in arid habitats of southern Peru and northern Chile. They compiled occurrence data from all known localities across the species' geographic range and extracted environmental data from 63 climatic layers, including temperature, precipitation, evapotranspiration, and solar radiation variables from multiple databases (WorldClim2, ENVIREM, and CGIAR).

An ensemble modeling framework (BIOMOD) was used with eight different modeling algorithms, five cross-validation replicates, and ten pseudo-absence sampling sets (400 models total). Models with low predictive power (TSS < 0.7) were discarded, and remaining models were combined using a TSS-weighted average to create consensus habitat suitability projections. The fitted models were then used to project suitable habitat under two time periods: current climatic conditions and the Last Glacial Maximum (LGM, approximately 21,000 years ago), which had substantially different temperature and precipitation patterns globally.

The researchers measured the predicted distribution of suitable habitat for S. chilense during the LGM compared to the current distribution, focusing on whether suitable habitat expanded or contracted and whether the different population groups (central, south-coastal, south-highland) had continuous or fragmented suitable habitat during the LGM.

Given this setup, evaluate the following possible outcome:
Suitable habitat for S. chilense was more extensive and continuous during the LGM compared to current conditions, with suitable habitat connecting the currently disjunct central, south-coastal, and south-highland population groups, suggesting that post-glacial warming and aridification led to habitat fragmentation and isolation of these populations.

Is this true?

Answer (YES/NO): NO